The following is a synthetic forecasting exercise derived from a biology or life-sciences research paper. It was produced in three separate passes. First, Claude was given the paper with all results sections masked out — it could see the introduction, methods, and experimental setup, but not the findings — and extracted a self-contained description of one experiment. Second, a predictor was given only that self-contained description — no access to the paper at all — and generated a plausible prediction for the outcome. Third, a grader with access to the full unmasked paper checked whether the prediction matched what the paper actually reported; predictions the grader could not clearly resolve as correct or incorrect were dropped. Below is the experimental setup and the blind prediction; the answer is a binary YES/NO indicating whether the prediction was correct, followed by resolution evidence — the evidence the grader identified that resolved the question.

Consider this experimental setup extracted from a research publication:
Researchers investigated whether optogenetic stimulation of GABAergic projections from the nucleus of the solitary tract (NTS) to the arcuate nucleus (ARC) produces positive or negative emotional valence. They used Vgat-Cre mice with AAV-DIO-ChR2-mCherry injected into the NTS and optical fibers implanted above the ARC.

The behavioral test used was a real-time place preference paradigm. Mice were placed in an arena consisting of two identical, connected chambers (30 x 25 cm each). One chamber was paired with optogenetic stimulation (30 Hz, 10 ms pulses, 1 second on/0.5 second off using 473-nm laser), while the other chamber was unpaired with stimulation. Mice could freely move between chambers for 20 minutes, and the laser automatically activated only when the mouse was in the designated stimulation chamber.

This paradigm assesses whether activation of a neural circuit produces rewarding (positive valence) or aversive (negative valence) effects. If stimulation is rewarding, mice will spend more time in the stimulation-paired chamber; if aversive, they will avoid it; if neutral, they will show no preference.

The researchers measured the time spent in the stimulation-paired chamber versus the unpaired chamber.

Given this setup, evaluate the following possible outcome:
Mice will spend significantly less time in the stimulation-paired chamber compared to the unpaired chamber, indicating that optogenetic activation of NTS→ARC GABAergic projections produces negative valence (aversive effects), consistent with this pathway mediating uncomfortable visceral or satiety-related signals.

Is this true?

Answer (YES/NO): NO